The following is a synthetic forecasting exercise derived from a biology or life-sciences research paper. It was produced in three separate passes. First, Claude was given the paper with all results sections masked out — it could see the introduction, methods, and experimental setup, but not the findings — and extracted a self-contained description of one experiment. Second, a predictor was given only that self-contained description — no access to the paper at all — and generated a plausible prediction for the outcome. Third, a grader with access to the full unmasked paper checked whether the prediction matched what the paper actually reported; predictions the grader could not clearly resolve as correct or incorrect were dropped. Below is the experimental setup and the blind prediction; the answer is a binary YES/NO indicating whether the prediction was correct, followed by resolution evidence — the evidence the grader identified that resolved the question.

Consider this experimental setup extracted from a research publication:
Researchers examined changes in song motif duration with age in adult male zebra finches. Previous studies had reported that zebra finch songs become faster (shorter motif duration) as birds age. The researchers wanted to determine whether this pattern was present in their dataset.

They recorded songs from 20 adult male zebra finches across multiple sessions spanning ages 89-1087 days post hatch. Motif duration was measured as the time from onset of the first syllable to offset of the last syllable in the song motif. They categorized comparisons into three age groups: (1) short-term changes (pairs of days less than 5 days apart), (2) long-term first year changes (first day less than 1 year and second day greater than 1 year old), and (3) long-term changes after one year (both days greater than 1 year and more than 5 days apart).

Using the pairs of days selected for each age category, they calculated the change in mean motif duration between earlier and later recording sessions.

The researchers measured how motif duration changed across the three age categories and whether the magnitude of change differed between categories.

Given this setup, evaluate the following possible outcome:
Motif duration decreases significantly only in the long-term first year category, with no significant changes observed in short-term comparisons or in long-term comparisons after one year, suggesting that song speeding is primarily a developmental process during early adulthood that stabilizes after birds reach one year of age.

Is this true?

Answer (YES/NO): YES